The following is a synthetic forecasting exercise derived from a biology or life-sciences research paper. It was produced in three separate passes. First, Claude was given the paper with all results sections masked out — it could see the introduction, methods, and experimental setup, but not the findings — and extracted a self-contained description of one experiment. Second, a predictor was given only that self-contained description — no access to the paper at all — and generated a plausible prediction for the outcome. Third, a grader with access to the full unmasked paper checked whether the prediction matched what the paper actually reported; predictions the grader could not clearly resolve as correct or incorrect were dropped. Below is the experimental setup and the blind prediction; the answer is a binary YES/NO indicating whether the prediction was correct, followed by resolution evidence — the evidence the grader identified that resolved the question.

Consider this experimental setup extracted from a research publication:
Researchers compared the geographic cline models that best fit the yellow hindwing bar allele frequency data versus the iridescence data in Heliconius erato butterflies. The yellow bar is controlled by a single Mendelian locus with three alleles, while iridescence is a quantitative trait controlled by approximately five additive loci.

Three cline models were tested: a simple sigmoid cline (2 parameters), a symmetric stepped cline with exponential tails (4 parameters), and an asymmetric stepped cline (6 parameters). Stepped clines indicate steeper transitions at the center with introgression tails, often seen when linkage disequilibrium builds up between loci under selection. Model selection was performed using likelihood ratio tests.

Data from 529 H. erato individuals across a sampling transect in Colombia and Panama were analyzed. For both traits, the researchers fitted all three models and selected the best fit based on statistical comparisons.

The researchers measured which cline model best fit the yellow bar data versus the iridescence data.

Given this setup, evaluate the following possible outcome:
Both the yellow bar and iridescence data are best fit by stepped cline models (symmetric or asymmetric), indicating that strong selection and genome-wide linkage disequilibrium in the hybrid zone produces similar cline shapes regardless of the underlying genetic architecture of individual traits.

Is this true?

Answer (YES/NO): NO